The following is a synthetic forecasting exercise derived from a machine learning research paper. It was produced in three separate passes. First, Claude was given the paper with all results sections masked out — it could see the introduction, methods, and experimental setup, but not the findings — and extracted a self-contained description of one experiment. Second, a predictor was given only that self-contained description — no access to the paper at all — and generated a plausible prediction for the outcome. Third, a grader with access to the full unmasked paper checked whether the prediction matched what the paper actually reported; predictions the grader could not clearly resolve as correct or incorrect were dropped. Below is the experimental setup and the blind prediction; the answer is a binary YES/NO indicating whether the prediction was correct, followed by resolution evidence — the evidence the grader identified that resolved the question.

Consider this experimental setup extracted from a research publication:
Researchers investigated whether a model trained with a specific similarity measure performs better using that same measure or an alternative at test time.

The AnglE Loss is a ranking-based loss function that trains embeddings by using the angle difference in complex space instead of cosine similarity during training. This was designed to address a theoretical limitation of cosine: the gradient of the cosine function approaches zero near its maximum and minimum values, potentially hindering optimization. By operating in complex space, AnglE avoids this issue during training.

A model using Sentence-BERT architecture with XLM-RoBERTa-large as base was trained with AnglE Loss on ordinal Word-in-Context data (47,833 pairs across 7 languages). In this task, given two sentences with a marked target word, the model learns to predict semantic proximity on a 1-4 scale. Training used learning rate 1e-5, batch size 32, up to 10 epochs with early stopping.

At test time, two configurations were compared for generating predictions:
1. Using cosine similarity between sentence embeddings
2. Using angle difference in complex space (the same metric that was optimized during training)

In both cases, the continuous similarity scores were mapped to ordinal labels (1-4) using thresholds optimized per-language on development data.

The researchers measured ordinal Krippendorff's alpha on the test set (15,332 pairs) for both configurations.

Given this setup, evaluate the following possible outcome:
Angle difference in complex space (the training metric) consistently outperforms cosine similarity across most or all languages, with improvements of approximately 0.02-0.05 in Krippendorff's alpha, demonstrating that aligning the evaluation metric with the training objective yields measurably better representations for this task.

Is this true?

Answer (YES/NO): NO